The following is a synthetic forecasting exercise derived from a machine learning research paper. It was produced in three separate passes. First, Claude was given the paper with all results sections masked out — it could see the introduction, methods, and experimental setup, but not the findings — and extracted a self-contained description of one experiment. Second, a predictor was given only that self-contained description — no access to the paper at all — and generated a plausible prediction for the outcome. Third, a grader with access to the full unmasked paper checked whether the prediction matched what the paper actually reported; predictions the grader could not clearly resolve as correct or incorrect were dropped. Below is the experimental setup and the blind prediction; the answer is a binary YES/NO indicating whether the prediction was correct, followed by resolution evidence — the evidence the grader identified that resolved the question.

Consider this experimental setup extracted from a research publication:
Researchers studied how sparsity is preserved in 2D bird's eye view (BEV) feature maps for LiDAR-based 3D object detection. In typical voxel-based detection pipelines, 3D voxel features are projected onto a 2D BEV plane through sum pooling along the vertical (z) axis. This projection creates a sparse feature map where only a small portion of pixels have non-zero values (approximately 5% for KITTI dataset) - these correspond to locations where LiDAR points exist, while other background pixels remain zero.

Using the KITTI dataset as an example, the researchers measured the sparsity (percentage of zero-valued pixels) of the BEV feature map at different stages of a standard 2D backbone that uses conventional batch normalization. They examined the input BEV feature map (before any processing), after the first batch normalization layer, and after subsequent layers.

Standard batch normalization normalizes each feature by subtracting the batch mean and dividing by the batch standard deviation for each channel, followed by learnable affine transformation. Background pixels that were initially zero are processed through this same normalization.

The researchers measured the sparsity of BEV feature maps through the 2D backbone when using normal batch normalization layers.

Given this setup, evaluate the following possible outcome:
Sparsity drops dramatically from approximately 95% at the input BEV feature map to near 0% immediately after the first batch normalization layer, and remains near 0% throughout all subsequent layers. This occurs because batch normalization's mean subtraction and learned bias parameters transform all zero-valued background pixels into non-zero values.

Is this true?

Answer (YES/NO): YES